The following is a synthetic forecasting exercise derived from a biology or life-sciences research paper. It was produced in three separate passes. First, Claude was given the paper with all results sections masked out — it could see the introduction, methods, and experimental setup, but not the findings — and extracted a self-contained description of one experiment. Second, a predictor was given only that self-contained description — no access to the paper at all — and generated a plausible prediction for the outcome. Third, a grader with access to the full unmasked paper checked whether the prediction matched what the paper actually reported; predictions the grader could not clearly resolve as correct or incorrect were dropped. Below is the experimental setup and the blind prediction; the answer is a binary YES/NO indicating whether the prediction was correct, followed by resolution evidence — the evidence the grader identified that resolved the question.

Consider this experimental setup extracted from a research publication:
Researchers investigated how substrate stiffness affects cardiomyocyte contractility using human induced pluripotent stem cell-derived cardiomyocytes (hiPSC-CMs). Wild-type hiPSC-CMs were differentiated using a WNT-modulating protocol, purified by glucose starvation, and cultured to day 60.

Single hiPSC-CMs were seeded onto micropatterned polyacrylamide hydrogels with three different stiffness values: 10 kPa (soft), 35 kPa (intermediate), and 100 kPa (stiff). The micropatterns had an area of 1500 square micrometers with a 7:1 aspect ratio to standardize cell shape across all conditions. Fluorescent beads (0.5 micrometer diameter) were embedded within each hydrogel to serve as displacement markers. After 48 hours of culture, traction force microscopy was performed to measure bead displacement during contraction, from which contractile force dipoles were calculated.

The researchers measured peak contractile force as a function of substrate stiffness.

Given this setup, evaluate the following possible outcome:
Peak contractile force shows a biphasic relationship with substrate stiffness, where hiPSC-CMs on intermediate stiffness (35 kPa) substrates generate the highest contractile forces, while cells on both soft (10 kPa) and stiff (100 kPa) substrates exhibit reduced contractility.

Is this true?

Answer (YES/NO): NO